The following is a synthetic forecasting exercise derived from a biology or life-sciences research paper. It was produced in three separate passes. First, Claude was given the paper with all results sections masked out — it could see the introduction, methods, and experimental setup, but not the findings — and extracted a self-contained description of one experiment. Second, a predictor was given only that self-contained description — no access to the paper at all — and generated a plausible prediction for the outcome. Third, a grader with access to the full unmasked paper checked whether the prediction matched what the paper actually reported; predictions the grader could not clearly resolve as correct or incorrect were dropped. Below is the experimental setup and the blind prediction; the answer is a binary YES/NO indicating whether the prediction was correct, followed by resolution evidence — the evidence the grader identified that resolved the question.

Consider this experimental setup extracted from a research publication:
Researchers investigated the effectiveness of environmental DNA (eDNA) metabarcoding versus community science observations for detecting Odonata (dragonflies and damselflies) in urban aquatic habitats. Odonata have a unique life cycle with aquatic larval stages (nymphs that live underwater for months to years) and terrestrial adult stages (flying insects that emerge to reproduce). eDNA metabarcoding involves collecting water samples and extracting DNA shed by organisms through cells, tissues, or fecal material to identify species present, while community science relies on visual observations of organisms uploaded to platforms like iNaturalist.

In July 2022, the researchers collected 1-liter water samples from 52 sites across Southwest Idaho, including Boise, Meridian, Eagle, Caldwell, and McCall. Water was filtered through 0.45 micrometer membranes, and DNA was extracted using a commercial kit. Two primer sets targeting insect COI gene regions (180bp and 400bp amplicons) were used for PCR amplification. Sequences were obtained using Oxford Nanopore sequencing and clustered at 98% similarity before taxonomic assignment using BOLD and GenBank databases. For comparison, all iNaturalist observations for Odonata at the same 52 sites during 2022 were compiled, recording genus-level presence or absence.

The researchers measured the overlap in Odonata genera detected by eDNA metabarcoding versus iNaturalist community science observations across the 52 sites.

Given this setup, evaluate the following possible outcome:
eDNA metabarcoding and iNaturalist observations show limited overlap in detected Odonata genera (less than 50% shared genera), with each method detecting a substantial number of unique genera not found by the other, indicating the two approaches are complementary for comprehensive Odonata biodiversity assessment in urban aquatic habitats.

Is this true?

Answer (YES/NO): YES